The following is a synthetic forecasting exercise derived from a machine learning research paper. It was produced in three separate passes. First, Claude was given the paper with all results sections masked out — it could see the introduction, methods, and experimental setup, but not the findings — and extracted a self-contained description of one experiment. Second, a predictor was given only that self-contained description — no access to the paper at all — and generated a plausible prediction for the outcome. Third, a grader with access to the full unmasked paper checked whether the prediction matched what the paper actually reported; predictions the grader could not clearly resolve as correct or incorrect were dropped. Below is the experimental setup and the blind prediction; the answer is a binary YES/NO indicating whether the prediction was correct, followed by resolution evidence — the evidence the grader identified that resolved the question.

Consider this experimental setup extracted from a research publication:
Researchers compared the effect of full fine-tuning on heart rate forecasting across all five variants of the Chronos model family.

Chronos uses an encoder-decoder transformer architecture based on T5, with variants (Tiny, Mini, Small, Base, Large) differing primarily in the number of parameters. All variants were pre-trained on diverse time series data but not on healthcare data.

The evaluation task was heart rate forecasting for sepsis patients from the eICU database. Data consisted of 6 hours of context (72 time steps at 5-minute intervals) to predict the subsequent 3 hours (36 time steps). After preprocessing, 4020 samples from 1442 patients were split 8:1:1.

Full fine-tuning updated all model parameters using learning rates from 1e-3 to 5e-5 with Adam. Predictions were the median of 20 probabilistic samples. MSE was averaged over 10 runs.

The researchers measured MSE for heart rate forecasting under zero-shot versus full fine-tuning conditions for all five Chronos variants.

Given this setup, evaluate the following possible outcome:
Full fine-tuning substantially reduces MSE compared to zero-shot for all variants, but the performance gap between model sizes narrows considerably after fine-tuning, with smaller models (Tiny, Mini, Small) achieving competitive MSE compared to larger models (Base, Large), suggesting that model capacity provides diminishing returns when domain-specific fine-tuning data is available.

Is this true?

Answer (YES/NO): NO